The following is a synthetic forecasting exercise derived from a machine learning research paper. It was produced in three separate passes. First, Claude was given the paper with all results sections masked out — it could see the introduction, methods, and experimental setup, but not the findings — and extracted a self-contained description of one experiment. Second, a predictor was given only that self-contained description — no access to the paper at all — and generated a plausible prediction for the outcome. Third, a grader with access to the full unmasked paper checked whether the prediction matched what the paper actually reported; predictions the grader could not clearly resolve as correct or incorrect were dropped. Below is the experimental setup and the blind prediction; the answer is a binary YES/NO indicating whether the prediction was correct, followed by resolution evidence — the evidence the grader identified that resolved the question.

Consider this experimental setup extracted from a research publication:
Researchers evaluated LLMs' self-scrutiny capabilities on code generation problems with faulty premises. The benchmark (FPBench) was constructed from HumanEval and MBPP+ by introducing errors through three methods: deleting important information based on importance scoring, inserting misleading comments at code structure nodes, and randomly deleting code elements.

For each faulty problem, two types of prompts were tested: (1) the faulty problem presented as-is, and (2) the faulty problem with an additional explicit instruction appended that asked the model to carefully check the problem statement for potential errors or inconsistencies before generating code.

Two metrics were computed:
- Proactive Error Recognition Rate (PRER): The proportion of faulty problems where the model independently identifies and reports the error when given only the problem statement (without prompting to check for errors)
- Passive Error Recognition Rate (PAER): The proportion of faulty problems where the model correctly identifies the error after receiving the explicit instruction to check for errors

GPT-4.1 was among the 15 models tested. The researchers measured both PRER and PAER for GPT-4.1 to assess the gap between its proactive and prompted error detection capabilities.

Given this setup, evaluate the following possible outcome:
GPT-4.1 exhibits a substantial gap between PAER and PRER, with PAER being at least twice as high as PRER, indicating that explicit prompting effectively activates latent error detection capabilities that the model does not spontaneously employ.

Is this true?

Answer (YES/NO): YES